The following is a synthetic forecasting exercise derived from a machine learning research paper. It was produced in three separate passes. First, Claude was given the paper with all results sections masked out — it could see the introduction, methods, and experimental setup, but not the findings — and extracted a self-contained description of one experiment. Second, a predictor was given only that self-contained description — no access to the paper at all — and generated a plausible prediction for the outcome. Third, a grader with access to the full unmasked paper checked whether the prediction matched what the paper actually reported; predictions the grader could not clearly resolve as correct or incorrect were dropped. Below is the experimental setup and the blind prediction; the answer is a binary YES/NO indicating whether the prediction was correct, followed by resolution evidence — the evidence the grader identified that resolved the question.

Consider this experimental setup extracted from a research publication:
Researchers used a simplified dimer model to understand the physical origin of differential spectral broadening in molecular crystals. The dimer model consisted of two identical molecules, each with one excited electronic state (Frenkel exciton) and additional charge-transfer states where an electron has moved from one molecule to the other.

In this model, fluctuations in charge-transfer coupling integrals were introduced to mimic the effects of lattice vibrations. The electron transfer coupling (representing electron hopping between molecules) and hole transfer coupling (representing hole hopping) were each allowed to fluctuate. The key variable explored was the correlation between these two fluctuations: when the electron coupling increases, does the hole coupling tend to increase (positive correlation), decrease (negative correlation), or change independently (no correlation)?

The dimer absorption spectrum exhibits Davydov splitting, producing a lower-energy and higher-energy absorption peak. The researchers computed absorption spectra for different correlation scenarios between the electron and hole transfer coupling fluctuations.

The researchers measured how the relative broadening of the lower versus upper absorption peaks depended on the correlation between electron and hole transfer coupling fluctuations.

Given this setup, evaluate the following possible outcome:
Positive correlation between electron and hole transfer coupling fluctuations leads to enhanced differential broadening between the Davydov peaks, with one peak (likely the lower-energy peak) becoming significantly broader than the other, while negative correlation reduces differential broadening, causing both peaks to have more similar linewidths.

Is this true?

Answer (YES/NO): NO